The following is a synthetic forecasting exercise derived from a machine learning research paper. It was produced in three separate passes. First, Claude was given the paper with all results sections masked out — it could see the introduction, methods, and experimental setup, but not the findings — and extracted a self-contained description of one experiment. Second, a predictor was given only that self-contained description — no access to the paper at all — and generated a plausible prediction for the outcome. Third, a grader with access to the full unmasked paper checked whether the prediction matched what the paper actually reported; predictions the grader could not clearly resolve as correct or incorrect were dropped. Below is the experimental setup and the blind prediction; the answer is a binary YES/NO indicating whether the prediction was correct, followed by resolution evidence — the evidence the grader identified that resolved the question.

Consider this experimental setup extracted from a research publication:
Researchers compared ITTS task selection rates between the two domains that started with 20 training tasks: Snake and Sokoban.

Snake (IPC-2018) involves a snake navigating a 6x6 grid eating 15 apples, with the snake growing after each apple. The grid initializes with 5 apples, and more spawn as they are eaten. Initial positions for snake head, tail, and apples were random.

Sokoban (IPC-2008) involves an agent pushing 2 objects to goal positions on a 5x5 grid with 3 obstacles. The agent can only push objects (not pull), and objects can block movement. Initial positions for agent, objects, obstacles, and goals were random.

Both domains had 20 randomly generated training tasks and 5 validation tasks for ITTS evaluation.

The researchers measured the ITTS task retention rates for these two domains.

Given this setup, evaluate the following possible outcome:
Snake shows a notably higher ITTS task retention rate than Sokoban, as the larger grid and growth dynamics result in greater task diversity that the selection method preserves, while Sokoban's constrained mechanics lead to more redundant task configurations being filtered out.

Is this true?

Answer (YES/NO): NO